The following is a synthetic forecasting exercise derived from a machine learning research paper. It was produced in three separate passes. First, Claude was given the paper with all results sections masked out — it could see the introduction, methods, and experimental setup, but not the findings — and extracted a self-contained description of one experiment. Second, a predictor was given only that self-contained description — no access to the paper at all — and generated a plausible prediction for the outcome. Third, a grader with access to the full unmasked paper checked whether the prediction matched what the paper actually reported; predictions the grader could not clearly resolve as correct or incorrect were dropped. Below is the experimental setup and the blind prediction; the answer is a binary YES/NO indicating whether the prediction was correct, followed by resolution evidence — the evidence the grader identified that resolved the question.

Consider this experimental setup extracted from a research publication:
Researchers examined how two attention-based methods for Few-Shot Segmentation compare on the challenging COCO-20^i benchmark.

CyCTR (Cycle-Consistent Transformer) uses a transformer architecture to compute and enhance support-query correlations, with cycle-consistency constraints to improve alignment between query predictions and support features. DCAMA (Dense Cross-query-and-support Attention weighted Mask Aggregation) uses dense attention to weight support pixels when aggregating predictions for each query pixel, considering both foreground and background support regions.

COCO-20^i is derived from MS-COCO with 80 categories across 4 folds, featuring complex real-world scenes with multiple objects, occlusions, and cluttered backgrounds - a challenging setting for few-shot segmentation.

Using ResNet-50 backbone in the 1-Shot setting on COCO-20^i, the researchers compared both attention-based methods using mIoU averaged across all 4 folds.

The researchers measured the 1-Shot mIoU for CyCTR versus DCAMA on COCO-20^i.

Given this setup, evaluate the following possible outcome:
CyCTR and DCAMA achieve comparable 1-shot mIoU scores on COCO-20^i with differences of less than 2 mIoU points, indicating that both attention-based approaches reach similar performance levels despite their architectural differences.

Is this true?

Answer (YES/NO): NO